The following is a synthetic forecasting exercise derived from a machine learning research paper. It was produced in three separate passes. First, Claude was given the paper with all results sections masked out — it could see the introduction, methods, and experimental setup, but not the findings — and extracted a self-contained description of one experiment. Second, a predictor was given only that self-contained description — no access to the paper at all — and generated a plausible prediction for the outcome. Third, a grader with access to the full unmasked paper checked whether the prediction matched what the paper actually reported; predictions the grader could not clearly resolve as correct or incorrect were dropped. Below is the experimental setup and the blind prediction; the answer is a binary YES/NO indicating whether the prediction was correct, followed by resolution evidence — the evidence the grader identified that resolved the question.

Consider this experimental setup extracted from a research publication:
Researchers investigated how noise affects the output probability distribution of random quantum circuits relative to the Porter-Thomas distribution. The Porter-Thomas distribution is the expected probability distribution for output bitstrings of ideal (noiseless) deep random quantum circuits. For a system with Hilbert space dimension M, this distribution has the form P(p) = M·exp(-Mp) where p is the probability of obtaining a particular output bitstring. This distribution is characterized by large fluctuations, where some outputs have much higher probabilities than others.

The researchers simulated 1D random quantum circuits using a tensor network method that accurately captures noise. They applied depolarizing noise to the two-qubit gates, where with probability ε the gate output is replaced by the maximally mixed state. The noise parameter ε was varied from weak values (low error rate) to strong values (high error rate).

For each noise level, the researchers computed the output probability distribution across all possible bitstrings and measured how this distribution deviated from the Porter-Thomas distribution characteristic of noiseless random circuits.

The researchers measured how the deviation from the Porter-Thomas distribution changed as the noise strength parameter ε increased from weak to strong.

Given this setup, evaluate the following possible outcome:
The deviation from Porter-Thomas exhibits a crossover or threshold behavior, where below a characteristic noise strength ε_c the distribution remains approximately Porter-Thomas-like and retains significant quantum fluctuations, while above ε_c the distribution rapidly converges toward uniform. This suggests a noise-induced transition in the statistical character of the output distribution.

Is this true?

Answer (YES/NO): NO